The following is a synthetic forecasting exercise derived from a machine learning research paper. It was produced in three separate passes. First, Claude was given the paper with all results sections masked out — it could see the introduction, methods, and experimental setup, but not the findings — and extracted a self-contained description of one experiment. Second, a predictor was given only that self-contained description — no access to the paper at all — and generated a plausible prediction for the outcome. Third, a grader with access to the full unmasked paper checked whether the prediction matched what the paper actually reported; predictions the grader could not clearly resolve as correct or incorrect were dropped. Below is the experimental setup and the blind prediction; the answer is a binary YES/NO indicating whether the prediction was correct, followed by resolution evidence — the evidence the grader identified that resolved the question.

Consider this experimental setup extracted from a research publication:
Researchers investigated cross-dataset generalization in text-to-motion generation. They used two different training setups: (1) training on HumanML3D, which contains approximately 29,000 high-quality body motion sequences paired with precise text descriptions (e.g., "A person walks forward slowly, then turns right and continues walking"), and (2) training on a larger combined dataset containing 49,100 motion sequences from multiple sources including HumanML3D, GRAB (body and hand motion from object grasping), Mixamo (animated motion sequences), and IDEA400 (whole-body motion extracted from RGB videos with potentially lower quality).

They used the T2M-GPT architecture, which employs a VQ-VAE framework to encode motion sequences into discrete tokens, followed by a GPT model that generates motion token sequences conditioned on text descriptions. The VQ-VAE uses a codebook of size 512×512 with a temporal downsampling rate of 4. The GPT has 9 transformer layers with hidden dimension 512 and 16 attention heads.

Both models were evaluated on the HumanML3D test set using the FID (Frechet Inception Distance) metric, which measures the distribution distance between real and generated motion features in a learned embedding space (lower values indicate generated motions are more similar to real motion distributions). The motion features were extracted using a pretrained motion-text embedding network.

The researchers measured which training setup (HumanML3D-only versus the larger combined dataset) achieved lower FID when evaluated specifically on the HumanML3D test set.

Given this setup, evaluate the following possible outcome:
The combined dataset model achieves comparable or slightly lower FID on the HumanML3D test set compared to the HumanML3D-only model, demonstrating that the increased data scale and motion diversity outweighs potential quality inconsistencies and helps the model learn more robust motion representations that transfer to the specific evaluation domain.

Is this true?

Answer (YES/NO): NO